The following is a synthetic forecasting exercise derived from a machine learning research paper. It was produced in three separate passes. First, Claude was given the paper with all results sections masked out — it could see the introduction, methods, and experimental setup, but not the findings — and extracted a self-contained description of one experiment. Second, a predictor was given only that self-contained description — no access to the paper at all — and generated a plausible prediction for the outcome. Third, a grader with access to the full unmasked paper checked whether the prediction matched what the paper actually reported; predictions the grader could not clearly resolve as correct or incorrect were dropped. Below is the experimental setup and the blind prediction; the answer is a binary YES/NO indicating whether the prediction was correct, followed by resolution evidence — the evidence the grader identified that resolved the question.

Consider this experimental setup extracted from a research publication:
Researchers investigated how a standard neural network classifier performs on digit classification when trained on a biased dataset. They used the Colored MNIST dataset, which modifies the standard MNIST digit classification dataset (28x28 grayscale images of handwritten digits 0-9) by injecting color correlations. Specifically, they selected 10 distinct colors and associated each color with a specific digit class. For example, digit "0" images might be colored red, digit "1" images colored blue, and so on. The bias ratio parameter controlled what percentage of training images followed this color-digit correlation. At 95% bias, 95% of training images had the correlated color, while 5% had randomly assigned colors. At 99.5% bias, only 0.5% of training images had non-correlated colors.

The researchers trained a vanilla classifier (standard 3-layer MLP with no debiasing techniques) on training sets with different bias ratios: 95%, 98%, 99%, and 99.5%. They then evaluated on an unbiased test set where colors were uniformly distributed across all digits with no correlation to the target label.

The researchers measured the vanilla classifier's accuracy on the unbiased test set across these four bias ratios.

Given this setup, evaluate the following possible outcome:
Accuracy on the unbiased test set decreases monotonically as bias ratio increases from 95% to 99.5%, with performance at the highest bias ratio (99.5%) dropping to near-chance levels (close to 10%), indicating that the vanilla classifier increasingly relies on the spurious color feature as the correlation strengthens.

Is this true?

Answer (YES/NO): NO